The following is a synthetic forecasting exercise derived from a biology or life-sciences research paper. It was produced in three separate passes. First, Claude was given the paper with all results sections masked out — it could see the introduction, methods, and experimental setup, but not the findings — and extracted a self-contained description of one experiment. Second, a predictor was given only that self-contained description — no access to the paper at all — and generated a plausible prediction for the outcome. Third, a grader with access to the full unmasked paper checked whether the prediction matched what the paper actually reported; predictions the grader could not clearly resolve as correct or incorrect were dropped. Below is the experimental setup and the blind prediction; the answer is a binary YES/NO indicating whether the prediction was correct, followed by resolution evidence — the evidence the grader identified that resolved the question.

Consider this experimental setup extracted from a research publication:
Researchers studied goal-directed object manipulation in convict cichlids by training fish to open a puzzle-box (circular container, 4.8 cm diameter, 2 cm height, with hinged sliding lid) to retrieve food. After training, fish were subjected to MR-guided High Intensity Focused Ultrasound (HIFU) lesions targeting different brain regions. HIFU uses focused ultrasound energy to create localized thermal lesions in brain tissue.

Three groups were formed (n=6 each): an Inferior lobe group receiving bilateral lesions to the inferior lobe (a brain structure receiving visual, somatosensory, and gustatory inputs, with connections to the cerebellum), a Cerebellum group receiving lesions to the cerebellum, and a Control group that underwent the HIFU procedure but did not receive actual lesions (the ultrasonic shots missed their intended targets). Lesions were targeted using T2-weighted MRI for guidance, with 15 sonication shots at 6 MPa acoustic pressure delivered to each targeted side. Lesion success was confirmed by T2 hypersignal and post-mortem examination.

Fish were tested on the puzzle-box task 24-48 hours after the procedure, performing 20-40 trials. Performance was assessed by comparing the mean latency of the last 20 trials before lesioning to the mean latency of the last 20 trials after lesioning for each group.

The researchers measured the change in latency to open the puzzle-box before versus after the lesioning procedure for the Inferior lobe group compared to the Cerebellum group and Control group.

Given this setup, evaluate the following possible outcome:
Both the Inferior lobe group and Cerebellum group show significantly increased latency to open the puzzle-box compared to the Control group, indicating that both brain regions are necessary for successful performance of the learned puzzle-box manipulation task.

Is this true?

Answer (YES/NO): YES